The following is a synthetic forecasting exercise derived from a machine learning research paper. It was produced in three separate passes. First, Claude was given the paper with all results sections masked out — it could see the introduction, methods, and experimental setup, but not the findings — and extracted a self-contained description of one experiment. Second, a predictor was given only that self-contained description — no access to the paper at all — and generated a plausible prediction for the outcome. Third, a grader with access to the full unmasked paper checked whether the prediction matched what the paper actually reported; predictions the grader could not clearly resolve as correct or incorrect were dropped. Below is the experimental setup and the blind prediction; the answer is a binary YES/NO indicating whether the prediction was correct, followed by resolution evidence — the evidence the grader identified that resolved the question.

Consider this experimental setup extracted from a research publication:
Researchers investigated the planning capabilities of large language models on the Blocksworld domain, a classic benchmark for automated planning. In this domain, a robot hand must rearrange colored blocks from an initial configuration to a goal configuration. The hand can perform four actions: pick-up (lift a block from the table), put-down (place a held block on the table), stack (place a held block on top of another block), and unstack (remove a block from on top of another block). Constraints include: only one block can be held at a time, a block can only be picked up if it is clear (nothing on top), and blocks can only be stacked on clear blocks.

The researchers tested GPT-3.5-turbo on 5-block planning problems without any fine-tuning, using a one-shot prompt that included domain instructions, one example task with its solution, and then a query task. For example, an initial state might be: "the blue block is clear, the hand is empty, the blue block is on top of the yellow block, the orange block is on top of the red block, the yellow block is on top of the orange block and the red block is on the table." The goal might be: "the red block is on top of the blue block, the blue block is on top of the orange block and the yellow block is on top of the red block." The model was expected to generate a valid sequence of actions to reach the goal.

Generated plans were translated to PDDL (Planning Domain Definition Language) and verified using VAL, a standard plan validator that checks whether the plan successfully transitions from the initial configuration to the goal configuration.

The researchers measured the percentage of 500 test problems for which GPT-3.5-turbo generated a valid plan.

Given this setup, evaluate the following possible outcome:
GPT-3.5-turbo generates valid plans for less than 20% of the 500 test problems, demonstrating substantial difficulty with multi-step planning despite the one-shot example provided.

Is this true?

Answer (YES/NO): YES